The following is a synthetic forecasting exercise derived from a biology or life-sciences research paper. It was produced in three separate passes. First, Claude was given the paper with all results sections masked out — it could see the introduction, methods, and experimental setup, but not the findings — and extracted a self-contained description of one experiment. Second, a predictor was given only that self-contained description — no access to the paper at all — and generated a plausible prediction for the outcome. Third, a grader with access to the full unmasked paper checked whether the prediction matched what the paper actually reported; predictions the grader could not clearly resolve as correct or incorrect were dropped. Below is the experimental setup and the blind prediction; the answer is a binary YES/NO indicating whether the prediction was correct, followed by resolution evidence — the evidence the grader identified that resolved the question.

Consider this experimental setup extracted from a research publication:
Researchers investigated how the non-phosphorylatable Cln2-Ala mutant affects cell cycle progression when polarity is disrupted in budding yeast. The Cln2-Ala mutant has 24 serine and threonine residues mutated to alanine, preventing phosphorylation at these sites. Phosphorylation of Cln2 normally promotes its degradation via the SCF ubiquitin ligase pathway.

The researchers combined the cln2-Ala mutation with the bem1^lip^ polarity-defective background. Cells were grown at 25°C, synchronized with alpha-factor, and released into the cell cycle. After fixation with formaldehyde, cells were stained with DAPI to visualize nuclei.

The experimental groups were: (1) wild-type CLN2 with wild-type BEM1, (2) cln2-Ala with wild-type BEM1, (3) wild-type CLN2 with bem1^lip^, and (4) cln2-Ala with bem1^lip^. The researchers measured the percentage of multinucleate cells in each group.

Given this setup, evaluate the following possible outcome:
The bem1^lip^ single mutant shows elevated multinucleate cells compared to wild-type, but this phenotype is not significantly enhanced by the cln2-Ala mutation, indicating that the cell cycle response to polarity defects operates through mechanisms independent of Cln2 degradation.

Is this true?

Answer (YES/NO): NO